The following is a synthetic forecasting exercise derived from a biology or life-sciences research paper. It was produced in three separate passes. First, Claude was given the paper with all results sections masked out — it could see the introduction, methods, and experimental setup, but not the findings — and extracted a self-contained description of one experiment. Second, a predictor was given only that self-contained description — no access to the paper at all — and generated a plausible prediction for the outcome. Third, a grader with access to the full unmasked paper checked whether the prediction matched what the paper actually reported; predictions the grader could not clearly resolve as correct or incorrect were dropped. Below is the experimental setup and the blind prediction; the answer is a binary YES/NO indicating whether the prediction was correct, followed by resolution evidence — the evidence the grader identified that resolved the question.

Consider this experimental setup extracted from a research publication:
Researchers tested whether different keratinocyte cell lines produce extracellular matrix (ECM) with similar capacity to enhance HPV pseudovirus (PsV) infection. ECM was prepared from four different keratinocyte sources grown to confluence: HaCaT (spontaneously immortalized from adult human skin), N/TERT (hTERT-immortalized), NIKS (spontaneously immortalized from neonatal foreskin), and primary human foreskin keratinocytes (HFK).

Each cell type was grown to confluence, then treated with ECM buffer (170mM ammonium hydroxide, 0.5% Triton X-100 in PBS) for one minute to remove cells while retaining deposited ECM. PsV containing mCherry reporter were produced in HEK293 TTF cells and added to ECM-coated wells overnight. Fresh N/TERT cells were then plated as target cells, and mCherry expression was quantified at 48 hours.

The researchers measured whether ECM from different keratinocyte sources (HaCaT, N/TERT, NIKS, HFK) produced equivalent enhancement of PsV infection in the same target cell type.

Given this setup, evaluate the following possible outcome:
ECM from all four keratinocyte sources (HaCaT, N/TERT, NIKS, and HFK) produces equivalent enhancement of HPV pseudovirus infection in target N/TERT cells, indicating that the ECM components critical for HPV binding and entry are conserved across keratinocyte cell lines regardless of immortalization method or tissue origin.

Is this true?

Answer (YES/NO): NO